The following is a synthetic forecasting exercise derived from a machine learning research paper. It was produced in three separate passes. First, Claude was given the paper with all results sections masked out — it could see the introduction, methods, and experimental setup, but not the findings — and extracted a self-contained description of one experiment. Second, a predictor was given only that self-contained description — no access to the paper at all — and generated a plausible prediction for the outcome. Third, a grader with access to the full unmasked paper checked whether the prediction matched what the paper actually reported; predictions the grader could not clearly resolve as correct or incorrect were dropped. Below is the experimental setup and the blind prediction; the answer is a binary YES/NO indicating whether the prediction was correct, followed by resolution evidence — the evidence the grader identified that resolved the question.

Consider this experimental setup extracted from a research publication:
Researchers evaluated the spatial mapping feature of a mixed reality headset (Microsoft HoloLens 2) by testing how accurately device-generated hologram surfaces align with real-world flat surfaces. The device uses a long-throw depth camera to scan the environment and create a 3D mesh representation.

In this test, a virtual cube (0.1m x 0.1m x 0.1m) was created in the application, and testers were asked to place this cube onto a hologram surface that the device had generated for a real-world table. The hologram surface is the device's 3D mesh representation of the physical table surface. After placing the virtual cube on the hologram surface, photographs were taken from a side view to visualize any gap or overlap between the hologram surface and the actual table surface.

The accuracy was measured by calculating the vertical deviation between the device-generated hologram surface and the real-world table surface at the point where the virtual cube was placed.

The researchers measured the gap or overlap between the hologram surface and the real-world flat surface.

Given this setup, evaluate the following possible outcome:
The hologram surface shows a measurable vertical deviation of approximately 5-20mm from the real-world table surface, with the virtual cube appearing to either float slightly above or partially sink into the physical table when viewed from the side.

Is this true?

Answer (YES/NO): NO